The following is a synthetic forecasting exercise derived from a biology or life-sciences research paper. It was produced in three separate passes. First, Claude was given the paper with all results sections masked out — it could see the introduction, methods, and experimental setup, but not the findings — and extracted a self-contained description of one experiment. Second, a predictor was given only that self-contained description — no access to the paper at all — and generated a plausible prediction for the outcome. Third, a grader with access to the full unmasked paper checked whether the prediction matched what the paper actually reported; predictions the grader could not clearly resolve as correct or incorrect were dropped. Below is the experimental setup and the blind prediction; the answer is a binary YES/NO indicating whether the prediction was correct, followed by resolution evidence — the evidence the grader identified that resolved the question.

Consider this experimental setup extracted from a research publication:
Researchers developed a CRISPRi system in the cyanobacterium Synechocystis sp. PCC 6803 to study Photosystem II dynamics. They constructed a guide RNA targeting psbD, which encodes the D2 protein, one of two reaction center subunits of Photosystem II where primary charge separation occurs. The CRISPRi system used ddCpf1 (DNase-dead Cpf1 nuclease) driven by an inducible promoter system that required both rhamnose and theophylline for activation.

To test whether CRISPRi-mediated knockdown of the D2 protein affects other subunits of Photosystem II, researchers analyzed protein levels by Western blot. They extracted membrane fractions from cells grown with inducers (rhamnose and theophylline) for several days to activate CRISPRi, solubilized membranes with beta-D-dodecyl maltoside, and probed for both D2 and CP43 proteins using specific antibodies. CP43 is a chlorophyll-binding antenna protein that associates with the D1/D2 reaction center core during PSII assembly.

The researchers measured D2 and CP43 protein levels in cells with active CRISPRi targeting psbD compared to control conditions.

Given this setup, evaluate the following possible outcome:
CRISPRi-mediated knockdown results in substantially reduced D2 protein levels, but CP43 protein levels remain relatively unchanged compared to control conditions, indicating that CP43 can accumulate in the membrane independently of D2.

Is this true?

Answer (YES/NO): NO